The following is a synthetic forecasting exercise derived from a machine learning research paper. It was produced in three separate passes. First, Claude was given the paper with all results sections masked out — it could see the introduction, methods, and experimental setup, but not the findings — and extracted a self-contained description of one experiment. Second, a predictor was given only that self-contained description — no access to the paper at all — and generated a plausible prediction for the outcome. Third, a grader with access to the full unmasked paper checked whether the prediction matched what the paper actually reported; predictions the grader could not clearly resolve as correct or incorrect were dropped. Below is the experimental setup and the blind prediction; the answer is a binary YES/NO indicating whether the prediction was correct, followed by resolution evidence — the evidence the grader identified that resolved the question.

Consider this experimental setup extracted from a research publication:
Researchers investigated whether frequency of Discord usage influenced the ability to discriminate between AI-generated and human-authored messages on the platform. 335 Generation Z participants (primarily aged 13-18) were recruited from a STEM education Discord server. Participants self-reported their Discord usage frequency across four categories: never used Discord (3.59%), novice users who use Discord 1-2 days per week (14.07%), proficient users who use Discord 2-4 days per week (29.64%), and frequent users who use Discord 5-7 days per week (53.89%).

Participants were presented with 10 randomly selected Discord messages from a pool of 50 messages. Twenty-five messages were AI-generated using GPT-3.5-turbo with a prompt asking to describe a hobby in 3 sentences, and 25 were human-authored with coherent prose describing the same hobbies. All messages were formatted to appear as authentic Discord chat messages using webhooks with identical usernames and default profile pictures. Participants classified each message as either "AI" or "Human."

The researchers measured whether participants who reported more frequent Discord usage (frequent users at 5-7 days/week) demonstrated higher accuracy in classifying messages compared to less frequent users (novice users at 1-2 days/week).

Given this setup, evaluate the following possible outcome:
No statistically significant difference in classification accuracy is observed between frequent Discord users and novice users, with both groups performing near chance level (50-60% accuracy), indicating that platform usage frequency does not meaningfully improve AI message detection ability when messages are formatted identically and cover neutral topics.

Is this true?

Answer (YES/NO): NO